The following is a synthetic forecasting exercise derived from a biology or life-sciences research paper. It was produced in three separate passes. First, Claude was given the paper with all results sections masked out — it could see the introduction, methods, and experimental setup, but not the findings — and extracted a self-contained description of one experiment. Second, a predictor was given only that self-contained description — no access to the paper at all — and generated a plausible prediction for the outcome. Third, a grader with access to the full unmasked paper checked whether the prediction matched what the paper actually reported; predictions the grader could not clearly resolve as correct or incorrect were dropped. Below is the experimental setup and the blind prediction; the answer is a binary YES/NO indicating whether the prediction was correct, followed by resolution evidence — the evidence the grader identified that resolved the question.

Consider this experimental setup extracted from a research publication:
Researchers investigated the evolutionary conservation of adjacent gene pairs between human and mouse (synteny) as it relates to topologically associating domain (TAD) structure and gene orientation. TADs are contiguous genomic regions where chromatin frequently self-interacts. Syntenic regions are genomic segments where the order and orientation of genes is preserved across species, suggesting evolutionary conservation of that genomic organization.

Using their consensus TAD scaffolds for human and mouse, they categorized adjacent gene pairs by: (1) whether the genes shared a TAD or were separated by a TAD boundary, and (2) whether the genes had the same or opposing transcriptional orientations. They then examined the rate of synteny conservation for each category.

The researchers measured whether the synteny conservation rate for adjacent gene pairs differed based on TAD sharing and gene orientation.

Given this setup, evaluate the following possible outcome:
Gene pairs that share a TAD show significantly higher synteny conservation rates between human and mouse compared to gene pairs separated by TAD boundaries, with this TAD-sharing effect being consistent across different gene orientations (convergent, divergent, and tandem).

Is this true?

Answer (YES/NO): NO